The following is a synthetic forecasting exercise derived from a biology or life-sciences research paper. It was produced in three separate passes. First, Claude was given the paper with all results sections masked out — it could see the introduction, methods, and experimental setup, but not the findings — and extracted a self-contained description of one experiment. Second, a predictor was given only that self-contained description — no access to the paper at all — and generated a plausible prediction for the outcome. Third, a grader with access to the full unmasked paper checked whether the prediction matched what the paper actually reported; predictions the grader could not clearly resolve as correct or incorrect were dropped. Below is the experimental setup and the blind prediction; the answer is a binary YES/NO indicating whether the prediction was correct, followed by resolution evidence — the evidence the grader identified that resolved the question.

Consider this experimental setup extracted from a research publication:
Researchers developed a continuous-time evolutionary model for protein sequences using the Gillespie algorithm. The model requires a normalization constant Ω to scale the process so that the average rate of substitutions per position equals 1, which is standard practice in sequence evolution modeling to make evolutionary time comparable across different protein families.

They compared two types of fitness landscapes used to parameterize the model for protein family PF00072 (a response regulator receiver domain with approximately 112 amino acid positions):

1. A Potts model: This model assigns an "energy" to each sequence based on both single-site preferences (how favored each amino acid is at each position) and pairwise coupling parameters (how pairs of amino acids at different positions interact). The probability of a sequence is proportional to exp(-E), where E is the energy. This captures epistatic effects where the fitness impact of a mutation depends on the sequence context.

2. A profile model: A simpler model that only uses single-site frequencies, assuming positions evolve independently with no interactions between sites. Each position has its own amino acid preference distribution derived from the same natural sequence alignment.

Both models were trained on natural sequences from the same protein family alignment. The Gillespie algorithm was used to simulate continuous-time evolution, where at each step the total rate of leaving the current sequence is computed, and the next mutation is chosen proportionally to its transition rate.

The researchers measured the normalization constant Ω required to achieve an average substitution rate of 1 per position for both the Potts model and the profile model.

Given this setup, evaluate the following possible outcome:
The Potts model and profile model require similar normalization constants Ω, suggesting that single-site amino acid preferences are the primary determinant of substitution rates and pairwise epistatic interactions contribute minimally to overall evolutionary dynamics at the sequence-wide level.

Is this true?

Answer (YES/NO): NO